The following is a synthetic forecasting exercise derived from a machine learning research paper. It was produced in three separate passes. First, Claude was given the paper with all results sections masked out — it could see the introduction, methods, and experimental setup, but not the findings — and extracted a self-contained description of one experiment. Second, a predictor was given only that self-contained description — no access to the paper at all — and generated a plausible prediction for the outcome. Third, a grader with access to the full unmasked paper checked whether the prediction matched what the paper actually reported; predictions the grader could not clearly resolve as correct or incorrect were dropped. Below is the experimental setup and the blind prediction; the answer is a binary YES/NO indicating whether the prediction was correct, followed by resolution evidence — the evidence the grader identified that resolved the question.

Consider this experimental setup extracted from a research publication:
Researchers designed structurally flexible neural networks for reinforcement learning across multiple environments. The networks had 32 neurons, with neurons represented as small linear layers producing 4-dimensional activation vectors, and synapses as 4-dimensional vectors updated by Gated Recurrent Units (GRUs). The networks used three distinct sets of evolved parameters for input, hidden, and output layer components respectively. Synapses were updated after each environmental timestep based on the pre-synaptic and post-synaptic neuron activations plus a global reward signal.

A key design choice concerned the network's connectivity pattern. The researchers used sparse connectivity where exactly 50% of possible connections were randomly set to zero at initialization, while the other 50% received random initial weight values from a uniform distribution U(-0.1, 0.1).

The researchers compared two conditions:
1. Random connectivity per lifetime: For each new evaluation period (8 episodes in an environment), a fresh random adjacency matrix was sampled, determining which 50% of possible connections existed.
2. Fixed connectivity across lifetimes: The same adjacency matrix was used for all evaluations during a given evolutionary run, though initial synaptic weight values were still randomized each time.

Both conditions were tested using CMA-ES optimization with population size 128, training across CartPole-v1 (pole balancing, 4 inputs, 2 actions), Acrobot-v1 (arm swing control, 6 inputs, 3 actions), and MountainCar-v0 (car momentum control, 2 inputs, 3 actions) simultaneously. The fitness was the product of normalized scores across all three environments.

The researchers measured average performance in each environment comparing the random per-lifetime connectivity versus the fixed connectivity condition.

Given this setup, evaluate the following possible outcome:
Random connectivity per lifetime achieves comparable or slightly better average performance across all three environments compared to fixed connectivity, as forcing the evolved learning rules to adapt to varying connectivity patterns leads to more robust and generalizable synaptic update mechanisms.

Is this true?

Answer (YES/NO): YES